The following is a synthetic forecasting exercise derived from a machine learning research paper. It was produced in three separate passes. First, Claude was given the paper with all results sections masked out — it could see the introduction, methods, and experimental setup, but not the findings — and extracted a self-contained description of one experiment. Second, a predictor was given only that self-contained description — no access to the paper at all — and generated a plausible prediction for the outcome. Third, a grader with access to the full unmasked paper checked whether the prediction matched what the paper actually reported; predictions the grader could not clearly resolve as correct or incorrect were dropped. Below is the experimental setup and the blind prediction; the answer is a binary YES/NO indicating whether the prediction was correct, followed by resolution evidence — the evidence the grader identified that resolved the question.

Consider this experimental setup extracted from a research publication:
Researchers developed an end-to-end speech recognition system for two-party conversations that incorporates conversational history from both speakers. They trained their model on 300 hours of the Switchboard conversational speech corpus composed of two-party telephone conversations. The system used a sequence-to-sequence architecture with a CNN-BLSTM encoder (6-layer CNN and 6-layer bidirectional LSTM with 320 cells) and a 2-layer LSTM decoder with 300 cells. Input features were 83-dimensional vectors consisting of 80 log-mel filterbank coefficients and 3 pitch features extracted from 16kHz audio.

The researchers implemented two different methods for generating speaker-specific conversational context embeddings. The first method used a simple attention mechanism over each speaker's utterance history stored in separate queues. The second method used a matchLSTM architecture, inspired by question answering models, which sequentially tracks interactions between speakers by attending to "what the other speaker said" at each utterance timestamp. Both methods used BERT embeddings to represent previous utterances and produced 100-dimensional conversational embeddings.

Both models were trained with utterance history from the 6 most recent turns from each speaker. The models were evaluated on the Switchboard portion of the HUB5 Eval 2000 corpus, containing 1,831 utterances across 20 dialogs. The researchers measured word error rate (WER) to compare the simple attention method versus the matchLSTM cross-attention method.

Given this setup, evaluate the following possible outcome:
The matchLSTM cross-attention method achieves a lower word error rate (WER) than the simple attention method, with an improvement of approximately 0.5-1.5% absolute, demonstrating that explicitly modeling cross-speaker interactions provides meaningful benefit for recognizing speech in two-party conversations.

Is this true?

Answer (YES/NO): NO